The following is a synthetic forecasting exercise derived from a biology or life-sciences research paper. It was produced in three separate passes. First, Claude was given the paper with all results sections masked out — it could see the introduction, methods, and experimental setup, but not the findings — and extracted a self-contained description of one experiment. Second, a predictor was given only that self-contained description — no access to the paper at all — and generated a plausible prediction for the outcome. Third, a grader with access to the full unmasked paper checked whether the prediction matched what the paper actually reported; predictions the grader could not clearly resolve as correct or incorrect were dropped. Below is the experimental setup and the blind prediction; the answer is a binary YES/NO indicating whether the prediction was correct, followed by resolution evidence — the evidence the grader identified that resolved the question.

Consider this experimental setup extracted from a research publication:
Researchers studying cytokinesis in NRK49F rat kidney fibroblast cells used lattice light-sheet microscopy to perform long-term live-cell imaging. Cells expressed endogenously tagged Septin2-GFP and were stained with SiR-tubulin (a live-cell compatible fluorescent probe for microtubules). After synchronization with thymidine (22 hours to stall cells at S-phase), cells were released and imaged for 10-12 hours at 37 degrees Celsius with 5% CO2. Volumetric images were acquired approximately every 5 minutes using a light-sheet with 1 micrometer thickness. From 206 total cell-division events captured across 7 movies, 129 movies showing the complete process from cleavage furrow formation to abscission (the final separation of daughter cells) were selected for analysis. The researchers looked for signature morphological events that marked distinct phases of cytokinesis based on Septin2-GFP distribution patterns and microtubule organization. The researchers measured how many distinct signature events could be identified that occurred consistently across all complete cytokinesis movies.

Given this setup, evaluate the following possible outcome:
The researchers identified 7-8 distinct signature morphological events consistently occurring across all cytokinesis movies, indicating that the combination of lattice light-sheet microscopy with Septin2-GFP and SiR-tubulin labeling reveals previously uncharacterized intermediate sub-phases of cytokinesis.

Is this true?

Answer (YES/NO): NO